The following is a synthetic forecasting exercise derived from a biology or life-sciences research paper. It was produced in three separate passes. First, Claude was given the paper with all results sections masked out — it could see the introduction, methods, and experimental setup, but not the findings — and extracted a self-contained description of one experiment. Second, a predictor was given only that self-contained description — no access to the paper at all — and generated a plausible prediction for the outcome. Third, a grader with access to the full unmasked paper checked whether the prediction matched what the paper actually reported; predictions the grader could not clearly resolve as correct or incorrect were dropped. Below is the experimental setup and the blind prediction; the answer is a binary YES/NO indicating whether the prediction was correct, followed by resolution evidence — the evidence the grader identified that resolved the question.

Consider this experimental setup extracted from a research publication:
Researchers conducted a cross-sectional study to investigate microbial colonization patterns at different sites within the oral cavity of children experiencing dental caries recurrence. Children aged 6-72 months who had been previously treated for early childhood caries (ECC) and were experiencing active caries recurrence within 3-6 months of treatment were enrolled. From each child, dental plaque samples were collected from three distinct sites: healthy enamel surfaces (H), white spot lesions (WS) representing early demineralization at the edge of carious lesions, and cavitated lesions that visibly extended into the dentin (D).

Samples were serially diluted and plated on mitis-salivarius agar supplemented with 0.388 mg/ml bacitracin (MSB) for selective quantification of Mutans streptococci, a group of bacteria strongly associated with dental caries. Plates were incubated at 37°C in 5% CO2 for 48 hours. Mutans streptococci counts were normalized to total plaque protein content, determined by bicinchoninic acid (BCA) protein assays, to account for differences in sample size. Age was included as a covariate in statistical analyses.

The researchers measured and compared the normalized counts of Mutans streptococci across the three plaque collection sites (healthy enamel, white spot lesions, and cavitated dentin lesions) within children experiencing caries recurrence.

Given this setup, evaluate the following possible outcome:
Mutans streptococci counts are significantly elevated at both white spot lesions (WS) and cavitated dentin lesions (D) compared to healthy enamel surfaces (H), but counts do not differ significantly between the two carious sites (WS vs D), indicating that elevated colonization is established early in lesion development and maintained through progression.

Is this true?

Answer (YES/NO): NO